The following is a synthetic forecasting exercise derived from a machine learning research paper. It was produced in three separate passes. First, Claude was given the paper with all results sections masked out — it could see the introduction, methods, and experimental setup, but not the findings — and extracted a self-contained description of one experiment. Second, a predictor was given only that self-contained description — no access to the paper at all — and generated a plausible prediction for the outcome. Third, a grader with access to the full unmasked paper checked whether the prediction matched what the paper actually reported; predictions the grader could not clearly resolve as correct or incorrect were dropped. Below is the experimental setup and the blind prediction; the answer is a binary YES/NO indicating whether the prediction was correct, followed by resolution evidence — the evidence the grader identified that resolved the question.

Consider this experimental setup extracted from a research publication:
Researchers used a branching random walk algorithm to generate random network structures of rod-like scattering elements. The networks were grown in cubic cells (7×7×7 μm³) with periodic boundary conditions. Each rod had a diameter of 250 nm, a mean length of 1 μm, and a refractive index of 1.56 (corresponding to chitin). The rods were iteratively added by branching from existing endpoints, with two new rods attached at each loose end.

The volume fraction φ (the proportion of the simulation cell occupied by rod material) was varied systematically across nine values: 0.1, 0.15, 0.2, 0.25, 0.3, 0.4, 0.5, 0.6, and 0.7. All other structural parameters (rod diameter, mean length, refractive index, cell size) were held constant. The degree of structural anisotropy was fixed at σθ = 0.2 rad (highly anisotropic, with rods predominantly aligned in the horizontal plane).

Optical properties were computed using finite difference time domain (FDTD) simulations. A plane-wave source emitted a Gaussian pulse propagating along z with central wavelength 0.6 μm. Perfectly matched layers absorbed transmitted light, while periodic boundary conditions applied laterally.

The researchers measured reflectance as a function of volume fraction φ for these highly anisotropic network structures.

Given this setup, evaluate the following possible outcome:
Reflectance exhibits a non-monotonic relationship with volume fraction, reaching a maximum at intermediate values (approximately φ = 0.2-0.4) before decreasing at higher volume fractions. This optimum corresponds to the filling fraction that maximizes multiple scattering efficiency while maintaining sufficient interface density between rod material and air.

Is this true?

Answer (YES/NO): YES